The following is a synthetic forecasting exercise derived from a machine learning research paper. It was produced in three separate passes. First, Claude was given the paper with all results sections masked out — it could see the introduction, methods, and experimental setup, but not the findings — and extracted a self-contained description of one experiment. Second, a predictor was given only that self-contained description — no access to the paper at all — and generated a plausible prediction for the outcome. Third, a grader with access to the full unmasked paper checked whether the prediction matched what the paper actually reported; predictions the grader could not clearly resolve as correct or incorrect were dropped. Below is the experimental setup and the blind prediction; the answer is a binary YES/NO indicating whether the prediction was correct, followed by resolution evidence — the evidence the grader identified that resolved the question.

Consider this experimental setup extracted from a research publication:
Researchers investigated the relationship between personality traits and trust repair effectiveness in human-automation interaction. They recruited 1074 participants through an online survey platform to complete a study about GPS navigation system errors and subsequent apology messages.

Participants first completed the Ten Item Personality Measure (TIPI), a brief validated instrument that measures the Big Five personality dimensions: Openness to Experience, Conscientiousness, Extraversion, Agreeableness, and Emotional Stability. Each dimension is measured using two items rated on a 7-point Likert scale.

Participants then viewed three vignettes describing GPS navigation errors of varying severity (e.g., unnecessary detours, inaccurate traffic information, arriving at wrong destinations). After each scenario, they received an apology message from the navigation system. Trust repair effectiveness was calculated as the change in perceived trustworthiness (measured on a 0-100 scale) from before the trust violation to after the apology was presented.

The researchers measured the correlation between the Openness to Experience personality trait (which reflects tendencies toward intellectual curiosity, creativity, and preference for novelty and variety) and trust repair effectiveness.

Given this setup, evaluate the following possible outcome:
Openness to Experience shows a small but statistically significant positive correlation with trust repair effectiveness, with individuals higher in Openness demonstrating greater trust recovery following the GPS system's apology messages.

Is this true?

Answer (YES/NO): NO